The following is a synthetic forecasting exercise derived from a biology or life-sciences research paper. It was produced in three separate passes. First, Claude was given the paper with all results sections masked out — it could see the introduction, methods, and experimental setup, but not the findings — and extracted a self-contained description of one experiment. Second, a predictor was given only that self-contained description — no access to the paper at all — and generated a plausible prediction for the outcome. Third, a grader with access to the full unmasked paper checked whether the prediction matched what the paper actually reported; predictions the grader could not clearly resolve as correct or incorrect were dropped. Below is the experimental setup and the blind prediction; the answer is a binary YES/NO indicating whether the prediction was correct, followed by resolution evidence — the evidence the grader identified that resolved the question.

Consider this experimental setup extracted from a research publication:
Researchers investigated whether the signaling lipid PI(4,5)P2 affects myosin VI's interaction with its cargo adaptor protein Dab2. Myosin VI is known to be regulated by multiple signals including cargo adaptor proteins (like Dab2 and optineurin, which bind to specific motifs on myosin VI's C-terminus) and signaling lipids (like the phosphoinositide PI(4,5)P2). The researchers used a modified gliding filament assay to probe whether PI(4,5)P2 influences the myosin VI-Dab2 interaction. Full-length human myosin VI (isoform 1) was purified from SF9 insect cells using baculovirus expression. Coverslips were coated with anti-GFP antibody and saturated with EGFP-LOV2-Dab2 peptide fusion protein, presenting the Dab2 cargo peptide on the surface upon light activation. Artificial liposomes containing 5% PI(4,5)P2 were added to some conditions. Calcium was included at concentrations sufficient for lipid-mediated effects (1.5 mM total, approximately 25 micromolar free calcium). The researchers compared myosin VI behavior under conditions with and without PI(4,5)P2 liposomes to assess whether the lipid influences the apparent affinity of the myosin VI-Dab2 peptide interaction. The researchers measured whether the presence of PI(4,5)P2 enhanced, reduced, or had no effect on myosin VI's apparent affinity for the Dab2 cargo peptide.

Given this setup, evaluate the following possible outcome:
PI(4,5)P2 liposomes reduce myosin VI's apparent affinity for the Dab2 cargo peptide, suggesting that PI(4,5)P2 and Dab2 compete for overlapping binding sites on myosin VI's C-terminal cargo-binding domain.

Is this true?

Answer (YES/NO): NO